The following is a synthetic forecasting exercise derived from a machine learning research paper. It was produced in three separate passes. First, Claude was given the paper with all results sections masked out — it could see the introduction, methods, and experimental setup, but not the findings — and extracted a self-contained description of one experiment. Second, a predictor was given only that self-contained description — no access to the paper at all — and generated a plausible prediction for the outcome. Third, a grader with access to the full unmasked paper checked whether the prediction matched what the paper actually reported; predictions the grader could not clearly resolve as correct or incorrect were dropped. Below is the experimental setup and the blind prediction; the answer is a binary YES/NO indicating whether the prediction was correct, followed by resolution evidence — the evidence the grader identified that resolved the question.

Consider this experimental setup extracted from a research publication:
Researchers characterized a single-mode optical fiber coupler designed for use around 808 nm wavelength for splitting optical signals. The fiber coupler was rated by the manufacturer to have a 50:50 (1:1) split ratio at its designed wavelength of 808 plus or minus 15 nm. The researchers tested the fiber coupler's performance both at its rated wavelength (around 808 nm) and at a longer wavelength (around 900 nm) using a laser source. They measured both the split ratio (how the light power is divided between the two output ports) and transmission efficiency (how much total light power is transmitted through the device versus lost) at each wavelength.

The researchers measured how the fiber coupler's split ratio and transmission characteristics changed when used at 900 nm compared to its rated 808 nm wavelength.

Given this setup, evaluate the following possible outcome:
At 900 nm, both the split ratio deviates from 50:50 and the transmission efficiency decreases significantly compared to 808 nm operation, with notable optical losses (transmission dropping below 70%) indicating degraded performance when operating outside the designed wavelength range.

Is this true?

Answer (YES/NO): YES